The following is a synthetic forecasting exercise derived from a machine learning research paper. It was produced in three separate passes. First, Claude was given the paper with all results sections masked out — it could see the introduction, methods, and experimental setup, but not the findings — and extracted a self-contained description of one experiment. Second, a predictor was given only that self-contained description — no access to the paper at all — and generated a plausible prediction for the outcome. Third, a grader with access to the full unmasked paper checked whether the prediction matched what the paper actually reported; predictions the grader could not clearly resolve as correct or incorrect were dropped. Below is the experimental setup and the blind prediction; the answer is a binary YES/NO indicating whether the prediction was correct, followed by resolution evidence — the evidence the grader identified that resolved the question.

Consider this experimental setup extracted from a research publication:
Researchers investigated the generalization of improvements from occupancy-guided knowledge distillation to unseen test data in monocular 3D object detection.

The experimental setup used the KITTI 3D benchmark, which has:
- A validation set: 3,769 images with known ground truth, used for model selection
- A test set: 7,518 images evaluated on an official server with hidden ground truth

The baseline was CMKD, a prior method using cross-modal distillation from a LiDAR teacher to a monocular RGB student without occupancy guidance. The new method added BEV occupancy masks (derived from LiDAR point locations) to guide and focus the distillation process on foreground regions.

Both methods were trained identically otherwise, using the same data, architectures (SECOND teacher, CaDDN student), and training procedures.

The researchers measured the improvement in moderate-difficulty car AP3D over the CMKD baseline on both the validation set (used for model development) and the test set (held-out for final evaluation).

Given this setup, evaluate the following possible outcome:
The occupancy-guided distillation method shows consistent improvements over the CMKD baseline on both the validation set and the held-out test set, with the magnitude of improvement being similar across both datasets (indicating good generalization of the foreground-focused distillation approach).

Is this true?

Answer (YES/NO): NO